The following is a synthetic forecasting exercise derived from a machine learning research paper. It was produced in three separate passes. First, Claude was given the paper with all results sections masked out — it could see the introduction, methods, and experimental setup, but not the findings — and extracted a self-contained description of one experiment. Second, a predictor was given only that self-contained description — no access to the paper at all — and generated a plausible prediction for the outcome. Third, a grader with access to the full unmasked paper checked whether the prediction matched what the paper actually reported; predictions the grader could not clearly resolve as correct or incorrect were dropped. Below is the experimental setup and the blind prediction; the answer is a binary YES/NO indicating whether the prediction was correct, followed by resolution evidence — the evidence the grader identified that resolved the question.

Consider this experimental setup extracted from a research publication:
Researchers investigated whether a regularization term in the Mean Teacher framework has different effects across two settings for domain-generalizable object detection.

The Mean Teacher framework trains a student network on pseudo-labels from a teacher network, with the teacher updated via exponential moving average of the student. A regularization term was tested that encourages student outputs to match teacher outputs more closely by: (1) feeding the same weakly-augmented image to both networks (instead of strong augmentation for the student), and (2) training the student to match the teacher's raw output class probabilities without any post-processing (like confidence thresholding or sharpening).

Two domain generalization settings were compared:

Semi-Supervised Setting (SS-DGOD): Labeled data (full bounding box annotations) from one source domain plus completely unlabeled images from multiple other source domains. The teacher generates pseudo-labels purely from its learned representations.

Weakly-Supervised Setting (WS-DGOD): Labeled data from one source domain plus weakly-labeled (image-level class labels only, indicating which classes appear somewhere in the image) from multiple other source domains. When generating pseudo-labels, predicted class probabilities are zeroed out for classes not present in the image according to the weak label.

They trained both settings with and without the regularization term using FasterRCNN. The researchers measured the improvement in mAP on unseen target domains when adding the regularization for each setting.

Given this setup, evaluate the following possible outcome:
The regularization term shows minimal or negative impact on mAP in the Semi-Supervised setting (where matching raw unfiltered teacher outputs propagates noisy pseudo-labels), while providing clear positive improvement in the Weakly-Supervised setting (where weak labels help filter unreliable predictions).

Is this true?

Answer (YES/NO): NO